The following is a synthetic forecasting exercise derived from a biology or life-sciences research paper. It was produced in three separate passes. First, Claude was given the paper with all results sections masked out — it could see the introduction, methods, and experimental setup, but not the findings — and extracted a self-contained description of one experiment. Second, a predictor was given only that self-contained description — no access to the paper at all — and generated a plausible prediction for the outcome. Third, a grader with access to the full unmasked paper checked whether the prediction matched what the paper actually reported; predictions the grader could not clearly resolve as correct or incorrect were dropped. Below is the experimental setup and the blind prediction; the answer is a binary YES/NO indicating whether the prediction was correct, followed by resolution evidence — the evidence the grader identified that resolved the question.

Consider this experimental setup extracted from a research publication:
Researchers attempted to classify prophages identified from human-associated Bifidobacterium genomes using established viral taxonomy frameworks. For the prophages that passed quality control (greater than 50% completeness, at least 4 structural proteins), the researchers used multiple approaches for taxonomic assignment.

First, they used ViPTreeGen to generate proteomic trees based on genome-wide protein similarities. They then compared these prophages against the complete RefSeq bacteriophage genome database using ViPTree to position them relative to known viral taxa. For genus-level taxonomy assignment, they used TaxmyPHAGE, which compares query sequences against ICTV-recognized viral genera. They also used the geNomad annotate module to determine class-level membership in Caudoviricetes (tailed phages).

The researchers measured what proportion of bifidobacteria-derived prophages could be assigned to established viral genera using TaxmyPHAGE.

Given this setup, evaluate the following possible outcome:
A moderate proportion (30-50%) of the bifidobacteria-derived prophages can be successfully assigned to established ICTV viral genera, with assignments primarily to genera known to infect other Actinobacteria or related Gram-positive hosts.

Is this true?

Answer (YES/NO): NO